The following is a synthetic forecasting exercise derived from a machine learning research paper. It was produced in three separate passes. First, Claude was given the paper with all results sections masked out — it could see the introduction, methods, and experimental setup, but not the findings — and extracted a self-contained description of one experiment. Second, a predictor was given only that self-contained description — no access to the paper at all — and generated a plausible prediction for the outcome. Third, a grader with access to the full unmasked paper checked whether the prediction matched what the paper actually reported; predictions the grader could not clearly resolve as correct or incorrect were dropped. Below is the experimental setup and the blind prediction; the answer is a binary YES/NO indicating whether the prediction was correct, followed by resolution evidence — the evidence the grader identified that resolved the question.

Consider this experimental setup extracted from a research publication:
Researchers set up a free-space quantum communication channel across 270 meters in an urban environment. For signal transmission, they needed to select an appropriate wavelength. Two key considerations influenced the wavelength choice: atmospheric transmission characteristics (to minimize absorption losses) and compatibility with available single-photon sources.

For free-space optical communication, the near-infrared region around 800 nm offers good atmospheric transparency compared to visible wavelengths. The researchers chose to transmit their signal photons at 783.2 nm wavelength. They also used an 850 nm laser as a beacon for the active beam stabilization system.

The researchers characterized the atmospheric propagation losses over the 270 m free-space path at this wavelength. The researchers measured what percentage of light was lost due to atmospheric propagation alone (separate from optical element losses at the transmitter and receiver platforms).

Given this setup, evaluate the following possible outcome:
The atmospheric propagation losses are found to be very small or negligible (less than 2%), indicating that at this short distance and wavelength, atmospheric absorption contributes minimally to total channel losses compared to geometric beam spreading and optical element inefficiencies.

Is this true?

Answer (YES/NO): NO